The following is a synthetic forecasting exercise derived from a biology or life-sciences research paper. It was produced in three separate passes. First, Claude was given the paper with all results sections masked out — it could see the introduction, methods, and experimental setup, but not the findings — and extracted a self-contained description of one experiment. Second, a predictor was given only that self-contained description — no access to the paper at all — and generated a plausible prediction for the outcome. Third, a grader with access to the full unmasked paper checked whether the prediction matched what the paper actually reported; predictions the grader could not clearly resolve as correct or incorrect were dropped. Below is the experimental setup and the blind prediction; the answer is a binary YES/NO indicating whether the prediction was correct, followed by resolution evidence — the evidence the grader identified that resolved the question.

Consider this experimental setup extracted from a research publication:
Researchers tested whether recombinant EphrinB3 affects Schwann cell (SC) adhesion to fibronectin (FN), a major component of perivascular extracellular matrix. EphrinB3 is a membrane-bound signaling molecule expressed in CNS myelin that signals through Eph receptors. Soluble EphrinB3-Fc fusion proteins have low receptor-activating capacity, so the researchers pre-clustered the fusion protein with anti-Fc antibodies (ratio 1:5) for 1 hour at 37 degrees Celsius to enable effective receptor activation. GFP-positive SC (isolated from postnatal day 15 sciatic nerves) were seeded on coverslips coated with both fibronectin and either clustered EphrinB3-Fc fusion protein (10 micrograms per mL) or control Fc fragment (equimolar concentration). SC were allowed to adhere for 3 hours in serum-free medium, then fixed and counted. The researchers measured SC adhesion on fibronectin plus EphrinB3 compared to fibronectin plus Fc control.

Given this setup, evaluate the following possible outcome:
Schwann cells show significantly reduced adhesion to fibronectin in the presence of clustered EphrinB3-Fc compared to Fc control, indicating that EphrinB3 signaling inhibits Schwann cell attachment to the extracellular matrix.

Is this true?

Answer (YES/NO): NO